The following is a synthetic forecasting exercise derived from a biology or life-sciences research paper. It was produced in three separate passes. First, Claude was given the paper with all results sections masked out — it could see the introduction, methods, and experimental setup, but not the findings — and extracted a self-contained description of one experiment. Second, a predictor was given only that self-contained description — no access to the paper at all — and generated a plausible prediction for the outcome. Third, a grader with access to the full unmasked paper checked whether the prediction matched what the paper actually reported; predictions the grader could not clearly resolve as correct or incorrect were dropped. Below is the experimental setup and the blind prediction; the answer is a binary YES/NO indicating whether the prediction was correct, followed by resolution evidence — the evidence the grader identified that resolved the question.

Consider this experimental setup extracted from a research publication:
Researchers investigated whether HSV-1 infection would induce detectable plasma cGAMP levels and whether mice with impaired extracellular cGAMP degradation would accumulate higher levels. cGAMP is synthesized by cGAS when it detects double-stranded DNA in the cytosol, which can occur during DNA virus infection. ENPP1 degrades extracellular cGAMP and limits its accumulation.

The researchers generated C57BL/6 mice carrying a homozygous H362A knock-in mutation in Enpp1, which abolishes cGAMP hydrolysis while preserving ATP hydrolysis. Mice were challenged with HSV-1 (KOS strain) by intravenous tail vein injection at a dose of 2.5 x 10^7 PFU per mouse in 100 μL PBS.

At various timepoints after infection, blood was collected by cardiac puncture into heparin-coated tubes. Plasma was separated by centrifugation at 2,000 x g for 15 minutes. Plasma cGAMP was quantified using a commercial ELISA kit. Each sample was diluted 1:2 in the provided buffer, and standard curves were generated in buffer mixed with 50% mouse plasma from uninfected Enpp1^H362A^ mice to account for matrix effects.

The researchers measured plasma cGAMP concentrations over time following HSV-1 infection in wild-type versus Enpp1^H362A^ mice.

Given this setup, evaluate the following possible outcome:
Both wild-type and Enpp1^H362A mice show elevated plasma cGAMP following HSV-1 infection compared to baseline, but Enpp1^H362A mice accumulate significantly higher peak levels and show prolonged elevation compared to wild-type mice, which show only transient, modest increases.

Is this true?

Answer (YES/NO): NO